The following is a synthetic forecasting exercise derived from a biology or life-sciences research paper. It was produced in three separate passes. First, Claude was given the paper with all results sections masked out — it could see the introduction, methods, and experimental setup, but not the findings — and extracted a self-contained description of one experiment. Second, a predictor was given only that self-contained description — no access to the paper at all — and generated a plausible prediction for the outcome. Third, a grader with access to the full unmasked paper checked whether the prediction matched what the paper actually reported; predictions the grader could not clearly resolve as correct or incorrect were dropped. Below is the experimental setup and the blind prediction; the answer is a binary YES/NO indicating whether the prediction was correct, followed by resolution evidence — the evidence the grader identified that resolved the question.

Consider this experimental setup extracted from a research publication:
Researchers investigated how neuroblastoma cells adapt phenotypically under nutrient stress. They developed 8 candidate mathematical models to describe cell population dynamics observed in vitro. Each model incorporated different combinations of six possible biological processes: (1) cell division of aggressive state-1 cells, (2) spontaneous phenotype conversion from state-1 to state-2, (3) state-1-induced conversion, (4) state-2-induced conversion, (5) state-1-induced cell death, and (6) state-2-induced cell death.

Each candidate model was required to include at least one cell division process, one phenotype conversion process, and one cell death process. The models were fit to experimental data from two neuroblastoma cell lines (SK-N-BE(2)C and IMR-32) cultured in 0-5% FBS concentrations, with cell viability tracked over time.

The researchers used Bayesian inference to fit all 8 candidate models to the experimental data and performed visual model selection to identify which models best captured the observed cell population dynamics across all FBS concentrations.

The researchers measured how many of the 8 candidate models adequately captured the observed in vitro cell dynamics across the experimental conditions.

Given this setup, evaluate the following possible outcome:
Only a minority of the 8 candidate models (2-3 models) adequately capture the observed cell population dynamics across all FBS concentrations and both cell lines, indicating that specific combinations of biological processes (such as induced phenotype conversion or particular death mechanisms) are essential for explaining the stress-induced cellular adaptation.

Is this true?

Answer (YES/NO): YES